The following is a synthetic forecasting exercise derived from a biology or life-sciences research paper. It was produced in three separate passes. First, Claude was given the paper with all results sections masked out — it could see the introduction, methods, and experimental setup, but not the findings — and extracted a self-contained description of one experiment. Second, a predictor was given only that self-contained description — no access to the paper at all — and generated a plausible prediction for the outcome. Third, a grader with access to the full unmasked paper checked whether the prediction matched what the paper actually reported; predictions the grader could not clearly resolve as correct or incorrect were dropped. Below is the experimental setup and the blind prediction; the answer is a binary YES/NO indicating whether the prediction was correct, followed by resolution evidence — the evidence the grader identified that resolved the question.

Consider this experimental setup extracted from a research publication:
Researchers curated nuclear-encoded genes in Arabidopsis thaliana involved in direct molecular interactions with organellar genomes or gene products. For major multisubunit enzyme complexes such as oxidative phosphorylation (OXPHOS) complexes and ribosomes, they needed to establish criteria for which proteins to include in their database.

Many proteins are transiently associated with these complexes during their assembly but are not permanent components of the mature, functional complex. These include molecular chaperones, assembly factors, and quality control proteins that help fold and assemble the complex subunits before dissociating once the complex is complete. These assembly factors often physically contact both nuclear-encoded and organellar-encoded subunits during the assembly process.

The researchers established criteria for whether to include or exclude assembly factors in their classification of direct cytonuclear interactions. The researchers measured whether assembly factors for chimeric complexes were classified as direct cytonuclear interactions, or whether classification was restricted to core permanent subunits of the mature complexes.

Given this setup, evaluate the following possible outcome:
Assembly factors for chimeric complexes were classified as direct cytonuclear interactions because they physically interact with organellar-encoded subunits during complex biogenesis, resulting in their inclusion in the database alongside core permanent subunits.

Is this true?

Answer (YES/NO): NO